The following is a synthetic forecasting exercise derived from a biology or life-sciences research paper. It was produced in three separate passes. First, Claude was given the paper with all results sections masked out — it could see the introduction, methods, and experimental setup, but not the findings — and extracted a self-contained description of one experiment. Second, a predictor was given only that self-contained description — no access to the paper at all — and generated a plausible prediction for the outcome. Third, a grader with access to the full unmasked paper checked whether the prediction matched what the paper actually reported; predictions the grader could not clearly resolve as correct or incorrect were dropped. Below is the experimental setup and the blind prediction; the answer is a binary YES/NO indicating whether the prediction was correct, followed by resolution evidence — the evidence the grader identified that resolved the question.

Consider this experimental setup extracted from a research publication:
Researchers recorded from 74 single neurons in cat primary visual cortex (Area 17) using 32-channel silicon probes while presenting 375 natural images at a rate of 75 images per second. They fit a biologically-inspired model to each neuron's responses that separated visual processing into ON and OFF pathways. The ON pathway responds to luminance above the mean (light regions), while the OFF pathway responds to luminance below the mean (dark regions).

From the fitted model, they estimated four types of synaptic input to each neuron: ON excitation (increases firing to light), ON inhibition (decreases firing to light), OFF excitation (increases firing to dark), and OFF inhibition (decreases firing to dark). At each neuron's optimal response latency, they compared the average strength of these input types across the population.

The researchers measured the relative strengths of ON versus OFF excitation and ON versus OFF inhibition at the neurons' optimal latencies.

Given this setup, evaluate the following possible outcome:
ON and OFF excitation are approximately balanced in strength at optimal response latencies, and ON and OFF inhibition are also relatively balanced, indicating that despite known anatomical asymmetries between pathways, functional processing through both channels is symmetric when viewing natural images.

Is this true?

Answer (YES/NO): NO